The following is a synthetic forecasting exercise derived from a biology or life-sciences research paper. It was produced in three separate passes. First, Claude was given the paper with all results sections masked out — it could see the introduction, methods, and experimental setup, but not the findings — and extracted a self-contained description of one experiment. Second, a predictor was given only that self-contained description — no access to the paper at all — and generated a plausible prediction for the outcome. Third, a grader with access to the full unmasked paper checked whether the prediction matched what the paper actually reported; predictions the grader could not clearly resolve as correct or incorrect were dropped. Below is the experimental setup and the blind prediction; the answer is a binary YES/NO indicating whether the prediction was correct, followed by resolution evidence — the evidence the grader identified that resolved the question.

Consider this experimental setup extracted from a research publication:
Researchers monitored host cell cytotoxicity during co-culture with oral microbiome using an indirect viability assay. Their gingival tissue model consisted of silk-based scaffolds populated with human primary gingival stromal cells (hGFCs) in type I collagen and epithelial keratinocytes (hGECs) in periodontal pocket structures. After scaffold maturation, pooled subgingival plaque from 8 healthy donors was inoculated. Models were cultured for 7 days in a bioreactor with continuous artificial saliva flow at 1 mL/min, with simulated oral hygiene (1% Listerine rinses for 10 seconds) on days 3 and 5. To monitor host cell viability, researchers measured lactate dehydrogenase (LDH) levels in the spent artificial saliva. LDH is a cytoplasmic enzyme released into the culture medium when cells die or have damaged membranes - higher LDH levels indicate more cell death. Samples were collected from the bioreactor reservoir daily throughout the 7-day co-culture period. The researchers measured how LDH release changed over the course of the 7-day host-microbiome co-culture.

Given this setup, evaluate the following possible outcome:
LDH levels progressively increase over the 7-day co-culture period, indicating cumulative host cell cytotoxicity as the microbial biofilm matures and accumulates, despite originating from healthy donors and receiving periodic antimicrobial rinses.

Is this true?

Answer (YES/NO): NO